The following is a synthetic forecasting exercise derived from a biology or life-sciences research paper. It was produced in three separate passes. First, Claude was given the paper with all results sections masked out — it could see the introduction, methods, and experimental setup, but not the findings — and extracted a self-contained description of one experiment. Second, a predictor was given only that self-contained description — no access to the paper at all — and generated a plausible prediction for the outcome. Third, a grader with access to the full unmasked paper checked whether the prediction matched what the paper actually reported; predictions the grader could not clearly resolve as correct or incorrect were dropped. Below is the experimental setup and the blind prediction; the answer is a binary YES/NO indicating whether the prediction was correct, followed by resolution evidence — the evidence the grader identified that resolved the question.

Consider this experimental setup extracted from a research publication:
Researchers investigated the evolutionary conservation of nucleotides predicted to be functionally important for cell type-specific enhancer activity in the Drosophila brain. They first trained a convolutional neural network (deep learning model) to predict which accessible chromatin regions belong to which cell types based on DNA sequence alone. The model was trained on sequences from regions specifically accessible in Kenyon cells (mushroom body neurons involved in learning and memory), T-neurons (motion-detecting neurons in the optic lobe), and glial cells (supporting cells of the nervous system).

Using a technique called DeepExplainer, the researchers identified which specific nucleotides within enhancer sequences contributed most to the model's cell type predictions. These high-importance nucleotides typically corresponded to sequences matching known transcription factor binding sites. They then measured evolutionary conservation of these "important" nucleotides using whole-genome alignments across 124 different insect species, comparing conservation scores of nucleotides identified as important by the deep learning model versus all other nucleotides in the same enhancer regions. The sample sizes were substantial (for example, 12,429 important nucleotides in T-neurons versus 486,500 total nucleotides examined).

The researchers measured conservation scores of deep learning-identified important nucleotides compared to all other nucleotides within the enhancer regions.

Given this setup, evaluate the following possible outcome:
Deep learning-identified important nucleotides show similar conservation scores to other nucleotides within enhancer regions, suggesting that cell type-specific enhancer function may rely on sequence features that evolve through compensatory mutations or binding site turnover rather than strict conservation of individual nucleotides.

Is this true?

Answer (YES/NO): NO